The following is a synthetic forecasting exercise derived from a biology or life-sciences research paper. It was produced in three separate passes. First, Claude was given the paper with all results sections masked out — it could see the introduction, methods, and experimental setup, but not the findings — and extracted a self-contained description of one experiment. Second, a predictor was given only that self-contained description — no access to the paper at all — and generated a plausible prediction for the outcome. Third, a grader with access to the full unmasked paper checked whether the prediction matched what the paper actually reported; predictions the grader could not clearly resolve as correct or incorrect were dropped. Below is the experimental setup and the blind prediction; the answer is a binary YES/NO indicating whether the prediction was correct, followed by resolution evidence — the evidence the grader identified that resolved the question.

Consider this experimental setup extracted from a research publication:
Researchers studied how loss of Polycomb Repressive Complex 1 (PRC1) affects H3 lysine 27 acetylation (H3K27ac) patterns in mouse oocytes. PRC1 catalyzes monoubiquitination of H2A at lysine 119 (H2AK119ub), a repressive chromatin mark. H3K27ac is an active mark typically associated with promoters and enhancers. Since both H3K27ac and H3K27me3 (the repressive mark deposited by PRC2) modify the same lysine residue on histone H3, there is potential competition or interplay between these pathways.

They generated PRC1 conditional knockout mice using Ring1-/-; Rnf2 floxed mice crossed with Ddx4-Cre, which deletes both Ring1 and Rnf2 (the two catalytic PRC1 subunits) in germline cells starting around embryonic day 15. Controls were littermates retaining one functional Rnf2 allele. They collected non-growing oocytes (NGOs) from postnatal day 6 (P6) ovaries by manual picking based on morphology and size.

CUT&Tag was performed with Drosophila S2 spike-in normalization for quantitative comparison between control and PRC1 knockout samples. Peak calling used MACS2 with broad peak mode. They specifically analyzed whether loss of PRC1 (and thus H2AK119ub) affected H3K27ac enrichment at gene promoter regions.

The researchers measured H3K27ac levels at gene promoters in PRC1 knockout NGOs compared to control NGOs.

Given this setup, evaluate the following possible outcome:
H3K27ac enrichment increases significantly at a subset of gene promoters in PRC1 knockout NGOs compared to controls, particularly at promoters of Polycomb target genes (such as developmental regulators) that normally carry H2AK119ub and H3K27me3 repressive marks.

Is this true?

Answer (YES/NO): YES